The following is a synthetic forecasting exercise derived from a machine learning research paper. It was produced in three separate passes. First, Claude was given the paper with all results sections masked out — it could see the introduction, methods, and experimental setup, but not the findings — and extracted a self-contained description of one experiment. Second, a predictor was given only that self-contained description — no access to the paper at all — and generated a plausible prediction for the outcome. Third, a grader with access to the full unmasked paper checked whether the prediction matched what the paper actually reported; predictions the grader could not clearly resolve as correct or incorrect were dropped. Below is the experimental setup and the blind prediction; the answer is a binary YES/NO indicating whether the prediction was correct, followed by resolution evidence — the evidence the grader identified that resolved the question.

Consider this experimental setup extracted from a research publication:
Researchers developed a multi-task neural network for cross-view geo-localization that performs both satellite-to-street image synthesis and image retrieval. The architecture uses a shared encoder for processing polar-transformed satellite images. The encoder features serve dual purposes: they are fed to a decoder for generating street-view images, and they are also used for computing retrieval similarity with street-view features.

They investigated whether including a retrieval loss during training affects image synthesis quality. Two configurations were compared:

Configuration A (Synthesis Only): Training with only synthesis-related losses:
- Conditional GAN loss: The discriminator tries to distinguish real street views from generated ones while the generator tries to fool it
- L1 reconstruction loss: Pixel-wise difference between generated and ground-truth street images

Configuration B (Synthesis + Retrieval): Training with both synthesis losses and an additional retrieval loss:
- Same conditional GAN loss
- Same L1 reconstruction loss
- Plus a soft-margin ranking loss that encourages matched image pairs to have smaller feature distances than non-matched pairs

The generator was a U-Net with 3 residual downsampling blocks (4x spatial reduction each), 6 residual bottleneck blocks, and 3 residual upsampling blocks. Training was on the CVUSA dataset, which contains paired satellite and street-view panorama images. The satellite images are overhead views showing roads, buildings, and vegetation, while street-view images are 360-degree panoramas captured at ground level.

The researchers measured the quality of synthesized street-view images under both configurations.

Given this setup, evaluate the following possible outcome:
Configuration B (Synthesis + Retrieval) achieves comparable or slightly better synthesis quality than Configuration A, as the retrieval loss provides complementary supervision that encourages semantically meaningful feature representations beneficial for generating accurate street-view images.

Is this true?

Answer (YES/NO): YES